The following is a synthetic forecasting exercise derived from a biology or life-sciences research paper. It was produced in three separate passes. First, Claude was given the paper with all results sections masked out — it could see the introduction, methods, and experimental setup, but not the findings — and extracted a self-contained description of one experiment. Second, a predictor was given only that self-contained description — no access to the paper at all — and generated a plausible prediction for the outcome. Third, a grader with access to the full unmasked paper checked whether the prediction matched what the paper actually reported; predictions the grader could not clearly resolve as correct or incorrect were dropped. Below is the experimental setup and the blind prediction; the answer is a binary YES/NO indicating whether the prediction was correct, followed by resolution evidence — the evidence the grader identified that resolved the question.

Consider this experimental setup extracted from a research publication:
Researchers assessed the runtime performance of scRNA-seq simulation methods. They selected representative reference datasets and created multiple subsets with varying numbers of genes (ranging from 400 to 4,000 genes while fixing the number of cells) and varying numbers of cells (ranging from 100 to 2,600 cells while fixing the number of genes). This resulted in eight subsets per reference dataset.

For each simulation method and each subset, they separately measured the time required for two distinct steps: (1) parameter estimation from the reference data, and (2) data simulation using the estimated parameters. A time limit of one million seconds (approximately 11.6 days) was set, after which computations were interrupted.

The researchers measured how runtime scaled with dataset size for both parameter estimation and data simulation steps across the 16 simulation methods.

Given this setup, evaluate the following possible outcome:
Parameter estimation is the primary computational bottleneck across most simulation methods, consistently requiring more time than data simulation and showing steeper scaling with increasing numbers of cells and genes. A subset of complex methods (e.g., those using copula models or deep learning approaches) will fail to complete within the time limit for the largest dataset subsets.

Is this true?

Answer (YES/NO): NO